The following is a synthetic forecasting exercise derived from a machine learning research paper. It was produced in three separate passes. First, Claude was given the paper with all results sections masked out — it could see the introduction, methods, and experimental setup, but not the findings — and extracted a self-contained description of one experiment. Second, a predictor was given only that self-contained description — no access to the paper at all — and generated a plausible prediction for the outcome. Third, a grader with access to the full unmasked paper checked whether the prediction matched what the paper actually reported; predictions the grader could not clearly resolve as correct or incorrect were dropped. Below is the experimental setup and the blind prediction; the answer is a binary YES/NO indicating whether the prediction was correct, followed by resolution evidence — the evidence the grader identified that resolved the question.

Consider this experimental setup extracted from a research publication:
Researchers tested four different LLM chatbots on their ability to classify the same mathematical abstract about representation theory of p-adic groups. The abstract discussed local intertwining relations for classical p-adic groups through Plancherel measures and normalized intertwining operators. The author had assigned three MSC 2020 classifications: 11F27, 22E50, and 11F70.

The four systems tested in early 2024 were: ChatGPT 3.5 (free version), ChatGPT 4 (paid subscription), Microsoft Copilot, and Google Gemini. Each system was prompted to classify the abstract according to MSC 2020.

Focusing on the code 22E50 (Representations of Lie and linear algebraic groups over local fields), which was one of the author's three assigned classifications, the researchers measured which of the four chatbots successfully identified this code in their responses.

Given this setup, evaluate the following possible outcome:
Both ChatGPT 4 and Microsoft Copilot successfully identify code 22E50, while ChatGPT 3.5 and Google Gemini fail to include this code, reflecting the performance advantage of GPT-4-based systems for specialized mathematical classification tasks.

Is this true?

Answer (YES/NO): NO